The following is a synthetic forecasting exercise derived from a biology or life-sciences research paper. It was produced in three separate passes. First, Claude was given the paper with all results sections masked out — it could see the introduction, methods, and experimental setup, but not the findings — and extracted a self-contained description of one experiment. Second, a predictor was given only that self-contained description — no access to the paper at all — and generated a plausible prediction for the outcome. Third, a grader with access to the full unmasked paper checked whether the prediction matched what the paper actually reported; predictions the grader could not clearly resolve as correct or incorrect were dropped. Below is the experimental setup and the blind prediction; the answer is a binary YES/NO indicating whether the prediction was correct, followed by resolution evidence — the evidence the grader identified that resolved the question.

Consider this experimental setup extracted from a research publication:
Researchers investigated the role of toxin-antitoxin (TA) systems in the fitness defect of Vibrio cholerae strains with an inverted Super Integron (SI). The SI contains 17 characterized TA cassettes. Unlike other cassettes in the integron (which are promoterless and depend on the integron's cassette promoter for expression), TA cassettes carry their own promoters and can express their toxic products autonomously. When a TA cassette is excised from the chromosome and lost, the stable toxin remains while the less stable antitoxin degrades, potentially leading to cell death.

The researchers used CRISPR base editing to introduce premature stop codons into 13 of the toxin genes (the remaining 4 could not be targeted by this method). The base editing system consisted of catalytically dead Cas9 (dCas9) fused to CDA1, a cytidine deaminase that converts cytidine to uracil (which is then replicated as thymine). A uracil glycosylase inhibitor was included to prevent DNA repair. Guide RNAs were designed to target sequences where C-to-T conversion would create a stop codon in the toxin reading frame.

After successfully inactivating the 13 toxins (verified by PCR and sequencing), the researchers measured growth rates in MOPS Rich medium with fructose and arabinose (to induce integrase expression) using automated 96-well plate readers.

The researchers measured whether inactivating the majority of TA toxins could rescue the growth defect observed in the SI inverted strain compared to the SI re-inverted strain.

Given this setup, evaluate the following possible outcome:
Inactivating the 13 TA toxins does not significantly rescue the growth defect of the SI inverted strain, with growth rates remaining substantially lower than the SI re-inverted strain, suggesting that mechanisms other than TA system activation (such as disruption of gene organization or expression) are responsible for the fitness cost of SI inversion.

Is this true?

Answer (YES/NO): NO